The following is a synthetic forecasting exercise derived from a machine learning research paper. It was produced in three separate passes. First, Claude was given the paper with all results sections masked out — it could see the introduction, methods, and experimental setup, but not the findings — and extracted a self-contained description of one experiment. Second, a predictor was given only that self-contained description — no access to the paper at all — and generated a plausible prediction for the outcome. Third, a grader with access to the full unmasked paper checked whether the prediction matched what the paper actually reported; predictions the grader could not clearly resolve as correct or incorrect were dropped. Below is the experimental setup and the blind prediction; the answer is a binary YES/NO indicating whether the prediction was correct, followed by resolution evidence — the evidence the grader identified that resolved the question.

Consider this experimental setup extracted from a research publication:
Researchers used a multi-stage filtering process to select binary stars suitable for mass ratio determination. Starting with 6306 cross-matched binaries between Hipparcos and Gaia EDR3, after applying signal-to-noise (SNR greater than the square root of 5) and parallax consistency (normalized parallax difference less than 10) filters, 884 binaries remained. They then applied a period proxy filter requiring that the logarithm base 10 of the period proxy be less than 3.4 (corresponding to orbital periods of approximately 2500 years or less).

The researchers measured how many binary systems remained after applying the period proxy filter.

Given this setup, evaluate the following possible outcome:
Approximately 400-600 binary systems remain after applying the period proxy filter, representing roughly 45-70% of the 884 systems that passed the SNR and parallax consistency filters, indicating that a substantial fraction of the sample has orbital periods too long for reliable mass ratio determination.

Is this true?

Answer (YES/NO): YES